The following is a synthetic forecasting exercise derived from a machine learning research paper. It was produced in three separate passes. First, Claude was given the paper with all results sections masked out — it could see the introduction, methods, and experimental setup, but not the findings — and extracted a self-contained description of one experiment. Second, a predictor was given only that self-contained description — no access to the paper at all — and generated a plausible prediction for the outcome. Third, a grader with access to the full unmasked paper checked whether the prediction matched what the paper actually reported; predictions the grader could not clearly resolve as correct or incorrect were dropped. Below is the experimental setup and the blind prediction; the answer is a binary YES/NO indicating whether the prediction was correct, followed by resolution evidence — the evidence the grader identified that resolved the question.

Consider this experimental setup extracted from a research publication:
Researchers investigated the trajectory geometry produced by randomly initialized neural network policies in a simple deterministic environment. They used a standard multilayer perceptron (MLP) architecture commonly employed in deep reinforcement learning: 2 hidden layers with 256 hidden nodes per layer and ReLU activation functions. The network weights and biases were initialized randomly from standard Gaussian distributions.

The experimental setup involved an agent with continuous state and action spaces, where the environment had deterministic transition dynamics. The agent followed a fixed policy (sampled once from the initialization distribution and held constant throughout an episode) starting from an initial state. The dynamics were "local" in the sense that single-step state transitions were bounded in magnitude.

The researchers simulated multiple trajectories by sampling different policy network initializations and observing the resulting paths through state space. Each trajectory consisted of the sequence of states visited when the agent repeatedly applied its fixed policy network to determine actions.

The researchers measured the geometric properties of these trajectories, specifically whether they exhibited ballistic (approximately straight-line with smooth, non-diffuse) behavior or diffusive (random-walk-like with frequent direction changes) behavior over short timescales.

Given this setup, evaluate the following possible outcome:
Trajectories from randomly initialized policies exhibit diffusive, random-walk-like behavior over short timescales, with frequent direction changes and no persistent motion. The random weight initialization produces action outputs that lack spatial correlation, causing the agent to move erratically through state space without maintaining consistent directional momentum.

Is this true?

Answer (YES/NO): NO